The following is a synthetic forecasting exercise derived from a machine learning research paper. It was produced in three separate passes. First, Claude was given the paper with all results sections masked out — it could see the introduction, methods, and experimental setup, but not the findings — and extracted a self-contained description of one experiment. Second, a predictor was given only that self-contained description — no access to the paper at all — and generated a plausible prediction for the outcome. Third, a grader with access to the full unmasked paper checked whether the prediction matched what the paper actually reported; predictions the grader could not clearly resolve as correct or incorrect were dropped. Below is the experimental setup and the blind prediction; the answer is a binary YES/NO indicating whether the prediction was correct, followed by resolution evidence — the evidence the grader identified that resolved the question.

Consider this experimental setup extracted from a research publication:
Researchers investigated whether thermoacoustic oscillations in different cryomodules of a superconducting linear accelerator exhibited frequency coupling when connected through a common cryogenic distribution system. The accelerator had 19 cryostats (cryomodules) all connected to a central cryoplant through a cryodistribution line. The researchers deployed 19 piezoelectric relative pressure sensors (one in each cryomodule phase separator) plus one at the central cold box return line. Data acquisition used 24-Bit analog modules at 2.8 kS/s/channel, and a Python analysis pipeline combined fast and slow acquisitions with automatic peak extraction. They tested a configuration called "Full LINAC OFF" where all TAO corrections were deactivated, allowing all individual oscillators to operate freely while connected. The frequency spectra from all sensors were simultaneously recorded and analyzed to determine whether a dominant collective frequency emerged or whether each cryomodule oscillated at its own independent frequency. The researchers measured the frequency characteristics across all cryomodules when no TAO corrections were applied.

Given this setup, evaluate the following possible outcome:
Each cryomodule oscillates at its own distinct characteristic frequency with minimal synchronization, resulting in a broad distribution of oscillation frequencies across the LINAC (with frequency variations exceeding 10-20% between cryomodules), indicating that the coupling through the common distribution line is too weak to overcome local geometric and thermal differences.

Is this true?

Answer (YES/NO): NO